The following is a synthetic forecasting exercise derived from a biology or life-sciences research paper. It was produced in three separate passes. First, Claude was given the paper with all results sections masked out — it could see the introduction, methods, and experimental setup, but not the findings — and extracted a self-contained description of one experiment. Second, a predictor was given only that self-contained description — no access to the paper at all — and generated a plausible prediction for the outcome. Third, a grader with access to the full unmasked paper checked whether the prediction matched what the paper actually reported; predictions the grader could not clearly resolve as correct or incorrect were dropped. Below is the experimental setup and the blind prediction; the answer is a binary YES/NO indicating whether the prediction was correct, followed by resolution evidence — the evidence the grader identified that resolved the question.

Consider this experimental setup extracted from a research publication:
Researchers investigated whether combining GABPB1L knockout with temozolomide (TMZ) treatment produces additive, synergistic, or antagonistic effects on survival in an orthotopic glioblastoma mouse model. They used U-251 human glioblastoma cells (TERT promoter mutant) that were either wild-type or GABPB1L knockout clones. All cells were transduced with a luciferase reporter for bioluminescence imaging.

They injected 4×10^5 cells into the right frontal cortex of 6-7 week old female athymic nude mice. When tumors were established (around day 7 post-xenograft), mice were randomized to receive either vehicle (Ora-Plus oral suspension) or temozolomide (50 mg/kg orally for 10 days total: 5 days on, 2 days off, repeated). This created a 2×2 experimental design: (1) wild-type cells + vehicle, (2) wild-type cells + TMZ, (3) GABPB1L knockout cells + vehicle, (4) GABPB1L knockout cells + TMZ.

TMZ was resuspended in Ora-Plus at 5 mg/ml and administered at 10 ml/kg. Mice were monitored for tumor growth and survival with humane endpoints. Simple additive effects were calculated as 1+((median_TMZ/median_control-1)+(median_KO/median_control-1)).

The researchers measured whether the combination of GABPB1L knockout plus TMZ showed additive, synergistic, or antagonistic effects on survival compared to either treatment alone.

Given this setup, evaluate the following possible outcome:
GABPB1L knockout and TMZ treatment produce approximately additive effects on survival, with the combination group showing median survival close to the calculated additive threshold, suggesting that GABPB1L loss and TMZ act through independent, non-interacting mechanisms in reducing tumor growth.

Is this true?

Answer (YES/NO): NO